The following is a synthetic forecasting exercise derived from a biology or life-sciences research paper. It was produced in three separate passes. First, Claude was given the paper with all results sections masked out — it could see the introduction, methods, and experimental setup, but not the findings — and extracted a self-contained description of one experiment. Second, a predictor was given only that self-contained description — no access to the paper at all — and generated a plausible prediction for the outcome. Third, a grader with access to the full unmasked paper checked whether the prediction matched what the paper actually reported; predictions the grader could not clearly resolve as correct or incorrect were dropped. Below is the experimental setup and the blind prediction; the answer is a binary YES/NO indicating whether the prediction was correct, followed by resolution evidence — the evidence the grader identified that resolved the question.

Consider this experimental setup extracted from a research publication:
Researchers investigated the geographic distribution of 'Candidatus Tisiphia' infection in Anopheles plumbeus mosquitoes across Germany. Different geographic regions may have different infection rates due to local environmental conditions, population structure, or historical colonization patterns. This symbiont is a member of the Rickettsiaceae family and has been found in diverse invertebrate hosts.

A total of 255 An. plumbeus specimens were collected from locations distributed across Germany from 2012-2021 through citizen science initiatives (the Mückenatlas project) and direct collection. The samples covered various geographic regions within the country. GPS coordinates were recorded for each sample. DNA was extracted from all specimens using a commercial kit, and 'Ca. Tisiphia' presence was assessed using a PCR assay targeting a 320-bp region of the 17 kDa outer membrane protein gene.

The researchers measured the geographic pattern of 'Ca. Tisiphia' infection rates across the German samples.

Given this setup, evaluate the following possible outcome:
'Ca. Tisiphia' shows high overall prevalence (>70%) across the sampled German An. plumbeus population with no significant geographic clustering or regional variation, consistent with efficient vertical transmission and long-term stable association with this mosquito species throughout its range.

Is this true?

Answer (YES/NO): YES